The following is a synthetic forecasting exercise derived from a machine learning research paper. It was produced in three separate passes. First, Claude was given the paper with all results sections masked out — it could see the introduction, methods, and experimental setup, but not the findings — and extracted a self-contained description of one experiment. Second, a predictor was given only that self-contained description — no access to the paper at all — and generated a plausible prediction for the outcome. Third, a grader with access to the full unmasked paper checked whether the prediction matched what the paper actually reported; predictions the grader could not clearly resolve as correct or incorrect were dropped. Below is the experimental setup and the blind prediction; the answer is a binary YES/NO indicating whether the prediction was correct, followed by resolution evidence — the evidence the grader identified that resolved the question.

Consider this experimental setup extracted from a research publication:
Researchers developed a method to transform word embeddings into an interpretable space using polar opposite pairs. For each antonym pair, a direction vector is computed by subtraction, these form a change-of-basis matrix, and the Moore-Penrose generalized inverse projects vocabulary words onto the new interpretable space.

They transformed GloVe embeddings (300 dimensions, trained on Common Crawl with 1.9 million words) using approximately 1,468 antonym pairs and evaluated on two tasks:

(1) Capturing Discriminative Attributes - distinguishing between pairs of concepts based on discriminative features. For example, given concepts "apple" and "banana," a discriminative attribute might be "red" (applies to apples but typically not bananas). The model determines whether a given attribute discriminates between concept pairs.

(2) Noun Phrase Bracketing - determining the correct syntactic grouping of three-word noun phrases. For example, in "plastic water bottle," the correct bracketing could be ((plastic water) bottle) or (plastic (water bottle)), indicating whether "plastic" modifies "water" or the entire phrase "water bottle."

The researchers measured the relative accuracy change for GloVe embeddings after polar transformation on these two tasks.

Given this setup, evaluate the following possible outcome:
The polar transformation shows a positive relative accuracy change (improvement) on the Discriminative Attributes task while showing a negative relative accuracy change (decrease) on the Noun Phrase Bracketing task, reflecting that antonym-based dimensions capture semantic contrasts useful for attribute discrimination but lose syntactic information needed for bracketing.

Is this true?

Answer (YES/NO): YES